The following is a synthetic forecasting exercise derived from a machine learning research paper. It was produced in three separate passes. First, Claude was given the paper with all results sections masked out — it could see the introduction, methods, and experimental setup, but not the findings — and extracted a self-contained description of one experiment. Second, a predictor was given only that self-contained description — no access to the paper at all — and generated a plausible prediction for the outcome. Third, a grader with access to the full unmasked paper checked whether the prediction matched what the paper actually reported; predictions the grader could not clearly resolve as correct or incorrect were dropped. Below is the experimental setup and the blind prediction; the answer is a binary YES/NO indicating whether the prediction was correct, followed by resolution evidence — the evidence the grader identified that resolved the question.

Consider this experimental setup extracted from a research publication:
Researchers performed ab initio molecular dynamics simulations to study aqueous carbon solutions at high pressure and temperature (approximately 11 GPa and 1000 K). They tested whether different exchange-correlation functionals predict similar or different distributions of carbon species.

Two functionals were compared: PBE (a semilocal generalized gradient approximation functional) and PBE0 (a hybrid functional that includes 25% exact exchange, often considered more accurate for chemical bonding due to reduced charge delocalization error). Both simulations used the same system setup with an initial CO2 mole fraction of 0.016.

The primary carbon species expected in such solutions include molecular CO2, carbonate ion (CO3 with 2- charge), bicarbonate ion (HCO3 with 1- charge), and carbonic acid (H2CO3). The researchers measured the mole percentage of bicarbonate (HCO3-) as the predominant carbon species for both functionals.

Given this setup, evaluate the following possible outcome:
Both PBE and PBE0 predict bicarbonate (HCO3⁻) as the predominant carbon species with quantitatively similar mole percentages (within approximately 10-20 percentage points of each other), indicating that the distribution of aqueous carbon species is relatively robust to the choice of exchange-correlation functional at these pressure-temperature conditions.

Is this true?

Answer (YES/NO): YES